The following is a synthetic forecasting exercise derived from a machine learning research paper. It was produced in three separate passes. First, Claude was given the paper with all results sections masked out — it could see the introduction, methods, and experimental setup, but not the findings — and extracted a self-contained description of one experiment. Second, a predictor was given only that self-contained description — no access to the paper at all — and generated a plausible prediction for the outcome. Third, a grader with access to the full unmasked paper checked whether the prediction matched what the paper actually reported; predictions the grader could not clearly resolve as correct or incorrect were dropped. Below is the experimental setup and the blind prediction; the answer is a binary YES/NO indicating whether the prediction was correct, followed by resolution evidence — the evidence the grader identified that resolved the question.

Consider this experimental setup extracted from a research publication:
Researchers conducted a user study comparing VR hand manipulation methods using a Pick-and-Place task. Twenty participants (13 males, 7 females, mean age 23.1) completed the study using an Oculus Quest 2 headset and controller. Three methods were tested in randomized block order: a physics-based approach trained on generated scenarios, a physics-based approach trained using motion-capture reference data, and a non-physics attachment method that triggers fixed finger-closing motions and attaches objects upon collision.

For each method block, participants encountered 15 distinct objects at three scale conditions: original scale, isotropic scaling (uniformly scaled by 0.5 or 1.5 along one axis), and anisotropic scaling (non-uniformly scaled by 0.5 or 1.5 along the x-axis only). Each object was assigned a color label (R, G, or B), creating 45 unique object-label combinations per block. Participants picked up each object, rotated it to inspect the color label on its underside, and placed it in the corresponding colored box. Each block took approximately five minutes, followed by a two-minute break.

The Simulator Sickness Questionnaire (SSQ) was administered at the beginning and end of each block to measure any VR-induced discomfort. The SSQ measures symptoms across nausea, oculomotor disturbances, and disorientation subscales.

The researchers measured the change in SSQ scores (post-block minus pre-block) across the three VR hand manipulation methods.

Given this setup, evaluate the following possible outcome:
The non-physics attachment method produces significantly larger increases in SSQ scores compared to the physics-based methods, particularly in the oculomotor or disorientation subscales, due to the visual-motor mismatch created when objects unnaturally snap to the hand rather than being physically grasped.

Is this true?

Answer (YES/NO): NO